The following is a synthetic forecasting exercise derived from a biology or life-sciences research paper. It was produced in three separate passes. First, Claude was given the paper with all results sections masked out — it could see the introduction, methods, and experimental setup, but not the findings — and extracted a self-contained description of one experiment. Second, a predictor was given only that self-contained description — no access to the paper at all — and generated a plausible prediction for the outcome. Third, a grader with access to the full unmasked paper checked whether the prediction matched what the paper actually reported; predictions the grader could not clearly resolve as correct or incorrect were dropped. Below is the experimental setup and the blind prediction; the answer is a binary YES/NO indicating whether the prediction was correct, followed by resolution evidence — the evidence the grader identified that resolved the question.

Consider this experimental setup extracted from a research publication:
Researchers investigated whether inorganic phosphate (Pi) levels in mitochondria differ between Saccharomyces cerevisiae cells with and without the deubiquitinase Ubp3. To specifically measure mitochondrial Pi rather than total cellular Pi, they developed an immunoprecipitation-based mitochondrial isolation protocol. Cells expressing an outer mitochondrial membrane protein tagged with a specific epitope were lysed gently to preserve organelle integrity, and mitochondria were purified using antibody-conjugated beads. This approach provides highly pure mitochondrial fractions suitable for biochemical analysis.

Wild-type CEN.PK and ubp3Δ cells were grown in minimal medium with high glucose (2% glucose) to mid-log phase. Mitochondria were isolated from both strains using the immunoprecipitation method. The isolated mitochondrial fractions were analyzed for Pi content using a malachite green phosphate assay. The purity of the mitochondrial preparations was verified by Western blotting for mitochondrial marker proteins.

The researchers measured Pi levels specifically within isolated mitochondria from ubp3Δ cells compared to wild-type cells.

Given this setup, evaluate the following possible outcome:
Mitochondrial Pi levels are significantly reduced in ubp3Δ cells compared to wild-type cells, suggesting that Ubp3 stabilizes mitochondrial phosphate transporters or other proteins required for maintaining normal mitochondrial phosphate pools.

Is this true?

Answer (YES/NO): NO